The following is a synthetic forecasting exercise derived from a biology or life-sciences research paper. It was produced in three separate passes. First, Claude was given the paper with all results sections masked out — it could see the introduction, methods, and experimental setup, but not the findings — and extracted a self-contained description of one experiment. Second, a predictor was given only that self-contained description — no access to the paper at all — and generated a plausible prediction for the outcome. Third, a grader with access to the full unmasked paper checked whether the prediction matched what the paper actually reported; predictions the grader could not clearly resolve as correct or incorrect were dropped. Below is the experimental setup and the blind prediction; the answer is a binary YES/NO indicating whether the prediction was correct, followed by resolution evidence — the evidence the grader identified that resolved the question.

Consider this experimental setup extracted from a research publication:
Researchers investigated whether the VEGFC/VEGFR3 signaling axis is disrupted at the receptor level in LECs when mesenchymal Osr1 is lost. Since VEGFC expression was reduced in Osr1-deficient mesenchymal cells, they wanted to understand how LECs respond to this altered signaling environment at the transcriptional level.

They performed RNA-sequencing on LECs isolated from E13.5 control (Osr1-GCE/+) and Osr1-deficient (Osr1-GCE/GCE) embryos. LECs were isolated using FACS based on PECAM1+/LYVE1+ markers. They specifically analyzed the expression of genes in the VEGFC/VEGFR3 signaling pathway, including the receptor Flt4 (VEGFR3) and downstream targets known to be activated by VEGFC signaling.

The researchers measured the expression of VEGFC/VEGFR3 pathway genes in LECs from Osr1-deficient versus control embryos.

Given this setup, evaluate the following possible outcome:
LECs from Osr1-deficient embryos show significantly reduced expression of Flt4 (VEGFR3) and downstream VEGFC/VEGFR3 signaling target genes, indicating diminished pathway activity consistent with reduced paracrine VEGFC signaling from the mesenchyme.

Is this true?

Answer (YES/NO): NO